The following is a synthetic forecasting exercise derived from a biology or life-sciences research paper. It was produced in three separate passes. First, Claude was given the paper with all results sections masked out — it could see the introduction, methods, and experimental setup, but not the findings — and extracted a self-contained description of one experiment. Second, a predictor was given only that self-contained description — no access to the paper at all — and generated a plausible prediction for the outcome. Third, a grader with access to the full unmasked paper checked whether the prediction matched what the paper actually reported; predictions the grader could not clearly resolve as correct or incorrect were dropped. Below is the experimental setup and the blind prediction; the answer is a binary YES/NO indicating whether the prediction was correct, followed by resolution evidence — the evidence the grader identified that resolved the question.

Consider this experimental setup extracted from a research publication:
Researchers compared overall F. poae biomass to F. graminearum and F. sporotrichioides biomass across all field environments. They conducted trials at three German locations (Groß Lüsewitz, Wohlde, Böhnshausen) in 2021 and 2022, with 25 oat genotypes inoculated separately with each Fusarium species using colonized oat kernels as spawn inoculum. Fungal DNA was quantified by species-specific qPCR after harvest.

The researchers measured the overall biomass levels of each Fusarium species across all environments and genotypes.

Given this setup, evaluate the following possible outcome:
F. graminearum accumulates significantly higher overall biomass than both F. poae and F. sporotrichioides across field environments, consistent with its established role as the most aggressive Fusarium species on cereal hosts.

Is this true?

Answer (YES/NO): NO